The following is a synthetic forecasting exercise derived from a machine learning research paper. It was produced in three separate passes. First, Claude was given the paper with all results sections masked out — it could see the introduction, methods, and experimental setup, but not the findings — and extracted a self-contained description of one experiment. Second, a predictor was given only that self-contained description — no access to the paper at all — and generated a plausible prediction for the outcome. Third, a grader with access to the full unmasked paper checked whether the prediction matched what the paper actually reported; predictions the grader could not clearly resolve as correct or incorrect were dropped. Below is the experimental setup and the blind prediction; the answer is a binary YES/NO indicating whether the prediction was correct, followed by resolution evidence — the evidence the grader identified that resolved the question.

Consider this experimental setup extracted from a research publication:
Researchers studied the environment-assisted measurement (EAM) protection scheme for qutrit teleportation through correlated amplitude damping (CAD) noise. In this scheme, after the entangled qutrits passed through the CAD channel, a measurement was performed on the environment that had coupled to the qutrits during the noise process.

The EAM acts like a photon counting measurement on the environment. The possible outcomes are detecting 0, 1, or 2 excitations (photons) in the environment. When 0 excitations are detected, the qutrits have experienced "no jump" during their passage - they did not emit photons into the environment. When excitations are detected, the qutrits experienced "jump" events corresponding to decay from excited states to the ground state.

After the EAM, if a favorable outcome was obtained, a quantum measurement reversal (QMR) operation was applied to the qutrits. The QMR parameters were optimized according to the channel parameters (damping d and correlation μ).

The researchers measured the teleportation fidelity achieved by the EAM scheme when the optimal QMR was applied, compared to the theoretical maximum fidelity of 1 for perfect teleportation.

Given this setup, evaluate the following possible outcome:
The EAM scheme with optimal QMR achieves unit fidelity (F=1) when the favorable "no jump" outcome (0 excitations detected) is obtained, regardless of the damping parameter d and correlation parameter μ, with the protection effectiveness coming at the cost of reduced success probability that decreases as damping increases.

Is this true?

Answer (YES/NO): NO